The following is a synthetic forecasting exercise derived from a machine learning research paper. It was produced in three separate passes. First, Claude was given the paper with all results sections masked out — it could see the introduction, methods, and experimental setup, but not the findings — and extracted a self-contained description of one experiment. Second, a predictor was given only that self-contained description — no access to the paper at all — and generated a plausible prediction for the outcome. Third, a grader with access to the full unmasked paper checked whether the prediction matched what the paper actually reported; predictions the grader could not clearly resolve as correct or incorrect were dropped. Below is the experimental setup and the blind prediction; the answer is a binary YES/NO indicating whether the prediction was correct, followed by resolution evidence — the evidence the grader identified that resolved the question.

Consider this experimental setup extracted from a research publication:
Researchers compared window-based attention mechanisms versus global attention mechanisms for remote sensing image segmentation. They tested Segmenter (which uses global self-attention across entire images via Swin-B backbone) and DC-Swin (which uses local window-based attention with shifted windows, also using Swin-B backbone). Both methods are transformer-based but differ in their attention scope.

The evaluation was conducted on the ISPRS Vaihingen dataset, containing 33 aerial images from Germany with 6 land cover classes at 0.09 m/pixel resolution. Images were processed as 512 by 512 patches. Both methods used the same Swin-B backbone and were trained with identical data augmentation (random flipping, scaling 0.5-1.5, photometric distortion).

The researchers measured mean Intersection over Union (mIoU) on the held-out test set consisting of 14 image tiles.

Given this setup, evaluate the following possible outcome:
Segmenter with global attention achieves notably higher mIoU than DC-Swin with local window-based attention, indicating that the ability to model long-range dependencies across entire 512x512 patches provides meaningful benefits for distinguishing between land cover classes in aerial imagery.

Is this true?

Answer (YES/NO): NO